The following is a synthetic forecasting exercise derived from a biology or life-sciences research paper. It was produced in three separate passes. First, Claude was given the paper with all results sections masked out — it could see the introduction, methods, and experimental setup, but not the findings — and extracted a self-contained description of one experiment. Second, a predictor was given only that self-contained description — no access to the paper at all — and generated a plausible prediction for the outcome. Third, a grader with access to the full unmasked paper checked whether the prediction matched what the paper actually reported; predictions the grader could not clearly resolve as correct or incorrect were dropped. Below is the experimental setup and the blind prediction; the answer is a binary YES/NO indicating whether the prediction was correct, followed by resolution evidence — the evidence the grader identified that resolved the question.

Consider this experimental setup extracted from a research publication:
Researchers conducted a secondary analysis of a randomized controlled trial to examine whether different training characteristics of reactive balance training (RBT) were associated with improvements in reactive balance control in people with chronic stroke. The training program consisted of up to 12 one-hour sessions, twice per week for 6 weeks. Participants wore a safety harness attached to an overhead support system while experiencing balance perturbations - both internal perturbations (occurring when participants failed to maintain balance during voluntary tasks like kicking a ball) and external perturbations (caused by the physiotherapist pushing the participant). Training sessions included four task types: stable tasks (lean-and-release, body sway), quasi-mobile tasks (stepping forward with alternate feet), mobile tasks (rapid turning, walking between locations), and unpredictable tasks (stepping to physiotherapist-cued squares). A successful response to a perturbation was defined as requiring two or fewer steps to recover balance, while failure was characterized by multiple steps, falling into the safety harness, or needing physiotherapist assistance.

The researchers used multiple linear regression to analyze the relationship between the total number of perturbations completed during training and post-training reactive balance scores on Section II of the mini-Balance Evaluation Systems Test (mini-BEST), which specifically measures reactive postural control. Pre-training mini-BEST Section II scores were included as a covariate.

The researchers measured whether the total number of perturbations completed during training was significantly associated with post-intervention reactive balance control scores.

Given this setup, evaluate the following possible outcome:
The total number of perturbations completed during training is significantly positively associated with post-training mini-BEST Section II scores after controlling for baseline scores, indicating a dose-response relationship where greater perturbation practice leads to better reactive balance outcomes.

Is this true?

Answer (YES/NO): YES